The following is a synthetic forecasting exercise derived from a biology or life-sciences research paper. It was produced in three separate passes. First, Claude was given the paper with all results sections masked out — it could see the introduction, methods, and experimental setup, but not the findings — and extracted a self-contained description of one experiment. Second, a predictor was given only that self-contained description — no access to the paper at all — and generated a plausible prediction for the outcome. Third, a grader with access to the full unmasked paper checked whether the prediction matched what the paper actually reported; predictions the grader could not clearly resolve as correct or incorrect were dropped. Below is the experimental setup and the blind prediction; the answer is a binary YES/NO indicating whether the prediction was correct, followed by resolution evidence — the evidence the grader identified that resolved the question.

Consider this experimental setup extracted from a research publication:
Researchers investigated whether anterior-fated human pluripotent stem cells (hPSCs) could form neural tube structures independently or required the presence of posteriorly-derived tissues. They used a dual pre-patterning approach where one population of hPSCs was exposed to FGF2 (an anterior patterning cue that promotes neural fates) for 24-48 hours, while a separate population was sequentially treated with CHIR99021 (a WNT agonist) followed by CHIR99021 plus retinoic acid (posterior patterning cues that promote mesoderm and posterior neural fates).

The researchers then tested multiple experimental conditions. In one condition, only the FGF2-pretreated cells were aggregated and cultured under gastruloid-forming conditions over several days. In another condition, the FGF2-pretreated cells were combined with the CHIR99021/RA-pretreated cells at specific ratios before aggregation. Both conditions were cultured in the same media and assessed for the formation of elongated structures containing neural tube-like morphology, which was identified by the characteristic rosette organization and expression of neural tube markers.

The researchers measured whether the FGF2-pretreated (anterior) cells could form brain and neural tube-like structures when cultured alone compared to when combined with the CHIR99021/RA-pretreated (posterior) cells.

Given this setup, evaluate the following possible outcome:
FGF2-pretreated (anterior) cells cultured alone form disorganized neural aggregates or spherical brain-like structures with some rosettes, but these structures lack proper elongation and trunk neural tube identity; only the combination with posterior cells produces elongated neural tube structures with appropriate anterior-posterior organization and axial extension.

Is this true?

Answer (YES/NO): NO